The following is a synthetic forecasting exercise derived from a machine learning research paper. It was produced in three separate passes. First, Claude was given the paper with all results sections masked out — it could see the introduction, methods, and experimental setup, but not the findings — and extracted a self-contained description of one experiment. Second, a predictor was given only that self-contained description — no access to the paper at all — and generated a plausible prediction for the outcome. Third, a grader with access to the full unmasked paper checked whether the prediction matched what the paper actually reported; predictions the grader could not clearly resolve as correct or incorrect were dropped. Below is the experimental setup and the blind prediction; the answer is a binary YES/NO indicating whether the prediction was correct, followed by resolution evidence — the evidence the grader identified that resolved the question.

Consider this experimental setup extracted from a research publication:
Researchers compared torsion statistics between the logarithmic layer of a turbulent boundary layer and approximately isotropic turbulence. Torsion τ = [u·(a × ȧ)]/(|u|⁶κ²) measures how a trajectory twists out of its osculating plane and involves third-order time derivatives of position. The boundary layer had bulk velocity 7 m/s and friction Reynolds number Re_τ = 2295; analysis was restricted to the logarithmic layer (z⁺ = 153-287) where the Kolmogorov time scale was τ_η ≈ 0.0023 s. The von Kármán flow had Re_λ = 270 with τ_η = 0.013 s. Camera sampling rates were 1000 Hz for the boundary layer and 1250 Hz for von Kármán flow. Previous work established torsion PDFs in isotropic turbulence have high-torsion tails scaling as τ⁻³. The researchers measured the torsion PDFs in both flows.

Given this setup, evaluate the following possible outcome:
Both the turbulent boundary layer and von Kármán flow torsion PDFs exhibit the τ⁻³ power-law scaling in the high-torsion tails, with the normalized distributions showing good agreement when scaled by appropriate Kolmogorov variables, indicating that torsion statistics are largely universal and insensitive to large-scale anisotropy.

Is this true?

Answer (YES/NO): NO